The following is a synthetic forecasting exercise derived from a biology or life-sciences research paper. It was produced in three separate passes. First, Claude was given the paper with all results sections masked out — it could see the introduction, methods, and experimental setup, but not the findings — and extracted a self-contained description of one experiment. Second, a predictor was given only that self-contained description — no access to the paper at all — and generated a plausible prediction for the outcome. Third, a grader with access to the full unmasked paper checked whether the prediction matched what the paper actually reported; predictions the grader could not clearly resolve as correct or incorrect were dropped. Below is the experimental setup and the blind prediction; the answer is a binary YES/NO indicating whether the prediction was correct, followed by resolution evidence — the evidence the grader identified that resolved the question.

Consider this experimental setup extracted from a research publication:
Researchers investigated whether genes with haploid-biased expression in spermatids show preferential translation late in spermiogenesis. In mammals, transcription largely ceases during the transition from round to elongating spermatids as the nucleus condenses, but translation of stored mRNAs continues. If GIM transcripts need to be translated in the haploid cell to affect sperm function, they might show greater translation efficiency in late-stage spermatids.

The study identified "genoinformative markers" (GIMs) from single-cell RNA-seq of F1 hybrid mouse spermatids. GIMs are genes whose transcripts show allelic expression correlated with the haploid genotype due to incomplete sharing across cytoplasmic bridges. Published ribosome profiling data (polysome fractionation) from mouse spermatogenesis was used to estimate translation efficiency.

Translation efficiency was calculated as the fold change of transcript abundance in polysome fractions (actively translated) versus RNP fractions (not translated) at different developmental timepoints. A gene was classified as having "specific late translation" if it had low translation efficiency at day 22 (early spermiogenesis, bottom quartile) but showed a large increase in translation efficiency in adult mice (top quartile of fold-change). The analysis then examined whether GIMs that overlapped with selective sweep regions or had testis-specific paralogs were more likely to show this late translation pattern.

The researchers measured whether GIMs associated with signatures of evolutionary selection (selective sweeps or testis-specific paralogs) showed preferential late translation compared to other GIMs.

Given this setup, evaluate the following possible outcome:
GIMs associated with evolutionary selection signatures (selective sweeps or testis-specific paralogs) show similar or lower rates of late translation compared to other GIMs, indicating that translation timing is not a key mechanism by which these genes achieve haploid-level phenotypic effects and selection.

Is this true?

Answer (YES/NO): NO